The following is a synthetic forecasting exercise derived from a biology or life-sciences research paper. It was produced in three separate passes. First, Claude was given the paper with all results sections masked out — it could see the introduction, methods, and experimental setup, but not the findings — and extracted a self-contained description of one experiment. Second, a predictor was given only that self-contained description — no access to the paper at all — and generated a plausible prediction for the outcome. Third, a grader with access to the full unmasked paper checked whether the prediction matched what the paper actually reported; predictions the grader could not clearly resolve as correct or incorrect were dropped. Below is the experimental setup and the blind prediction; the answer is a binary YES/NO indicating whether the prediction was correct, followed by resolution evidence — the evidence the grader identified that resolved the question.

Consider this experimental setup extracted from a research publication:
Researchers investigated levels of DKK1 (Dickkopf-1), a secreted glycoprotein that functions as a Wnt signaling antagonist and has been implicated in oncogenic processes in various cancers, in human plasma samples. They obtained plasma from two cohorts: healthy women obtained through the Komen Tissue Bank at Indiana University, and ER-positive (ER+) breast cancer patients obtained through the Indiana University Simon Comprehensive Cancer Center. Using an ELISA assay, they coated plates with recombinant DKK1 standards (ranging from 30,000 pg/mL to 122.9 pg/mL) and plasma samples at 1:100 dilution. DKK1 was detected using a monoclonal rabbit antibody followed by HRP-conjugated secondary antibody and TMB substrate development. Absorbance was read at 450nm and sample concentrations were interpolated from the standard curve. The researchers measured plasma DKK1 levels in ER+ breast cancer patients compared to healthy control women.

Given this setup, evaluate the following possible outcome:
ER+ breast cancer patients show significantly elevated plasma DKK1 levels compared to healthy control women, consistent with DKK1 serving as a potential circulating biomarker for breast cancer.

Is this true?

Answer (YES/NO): YES